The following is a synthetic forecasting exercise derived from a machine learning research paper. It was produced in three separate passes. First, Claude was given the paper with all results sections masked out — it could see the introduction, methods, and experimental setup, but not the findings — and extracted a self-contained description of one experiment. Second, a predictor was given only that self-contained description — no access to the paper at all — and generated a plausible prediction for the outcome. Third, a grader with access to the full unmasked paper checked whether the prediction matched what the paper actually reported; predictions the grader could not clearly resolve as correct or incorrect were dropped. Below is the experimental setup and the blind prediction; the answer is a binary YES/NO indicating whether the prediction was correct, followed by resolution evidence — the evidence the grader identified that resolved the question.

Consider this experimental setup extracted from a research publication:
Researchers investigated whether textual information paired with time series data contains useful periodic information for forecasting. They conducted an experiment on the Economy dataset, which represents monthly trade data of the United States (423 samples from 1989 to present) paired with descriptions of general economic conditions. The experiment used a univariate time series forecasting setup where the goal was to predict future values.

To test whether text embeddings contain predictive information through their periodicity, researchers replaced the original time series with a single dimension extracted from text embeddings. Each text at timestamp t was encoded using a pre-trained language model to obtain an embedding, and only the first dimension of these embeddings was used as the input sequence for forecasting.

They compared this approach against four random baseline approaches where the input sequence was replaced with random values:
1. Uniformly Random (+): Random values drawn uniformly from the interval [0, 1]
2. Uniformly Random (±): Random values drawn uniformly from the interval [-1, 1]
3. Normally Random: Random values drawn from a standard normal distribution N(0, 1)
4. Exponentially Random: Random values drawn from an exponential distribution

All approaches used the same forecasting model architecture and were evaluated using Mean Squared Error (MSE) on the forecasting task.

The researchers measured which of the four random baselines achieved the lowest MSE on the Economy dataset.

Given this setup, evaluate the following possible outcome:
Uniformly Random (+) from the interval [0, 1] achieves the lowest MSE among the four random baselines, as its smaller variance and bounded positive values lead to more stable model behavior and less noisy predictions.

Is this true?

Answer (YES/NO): NO